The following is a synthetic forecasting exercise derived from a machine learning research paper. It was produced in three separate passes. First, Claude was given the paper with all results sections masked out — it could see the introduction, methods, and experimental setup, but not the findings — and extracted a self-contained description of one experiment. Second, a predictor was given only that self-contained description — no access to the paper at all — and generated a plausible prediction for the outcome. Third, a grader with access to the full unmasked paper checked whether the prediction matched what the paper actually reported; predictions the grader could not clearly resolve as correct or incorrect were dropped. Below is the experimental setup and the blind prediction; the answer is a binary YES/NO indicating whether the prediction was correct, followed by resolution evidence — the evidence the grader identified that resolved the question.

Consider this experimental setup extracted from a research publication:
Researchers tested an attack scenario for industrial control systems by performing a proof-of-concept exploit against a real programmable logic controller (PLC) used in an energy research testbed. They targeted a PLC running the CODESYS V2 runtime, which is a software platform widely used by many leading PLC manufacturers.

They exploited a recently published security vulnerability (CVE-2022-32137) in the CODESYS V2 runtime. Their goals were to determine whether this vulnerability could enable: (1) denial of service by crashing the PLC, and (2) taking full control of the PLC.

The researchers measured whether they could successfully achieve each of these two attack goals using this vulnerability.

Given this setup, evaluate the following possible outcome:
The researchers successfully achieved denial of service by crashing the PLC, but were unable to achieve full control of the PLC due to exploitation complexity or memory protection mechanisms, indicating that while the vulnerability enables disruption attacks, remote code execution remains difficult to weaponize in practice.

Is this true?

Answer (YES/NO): YES